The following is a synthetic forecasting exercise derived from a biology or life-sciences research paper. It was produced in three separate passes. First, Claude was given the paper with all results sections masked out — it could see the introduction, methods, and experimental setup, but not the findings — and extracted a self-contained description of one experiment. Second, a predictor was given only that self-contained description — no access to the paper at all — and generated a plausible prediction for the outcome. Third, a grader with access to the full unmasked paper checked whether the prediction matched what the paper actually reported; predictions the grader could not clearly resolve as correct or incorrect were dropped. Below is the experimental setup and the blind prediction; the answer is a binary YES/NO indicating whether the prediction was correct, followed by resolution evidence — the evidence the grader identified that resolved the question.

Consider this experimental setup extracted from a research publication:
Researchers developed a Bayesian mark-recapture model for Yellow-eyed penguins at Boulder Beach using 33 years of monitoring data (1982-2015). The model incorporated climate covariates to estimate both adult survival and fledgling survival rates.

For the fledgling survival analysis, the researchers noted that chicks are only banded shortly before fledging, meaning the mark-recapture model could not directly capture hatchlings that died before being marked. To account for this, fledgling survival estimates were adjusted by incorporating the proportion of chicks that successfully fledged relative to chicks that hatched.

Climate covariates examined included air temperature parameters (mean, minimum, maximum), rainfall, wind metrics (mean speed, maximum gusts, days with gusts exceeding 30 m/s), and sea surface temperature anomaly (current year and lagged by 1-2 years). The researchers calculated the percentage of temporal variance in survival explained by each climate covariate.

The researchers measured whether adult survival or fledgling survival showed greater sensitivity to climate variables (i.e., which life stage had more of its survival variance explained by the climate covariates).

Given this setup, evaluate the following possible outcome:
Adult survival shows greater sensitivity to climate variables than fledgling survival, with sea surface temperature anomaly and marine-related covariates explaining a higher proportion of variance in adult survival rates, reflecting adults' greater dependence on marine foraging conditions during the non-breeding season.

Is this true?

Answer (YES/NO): YES